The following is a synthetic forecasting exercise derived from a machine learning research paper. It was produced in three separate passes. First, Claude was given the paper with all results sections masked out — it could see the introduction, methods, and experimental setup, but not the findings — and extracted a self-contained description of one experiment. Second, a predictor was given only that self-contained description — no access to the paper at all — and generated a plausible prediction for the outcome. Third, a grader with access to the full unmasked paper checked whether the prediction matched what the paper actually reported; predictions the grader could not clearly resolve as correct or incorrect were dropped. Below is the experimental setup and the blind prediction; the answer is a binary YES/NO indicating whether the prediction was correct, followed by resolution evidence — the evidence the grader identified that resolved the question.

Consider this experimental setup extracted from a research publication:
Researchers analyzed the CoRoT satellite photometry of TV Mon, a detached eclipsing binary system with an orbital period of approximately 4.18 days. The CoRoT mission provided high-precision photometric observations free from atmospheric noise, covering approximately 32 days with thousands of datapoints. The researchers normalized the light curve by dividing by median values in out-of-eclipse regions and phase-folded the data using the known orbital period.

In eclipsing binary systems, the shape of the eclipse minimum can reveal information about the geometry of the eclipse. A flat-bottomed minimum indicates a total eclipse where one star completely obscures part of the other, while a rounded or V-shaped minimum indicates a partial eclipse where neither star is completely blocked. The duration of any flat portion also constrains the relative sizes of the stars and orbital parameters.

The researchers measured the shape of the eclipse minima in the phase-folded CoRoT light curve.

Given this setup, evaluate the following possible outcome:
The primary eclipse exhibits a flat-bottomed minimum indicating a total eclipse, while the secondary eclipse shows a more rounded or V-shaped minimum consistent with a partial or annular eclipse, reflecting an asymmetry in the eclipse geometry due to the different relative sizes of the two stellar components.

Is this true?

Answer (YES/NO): NO